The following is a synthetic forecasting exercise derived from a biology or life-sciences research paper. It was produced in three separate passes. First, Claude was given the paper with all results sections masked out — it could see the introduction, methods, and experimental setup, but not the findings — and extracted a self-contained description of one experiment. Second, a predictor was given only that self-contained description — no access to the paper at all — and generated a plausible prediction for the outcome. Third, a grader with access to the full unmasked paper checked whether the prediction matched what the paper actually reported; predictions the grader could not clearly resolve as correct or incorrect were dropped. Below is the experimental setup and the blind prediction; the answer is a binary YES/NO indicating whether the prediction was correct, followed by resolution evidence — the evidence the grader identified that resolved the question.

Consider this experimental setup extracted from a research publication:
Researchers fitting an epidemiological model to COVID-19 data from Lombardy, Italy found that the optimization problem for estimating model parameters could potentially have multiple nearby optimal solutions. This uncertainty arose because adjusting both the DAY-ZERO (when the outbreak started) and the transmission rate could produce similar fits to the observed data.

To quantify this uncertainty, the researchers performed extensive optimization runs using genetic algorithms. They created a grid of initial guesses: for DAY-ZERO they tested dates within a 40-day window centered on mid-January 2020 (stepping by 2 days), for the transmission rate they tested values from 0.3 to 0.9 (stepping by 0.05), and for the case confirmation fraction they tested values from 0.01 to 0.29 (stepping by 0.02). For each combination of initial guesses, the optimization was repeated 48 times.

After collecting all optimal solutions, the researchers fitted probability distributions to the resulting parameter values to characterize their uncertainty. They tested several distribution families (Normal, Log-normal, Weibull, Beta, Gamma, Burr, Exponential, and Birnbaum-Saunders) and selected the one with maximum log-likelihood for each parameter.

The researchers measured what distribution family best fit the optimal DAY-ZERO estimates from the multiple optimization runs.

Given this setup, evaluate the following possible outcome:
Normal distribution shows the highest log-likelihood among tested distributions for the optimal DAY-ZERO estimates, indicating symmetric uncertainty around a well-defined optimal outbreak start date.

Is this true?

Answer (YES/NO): YES